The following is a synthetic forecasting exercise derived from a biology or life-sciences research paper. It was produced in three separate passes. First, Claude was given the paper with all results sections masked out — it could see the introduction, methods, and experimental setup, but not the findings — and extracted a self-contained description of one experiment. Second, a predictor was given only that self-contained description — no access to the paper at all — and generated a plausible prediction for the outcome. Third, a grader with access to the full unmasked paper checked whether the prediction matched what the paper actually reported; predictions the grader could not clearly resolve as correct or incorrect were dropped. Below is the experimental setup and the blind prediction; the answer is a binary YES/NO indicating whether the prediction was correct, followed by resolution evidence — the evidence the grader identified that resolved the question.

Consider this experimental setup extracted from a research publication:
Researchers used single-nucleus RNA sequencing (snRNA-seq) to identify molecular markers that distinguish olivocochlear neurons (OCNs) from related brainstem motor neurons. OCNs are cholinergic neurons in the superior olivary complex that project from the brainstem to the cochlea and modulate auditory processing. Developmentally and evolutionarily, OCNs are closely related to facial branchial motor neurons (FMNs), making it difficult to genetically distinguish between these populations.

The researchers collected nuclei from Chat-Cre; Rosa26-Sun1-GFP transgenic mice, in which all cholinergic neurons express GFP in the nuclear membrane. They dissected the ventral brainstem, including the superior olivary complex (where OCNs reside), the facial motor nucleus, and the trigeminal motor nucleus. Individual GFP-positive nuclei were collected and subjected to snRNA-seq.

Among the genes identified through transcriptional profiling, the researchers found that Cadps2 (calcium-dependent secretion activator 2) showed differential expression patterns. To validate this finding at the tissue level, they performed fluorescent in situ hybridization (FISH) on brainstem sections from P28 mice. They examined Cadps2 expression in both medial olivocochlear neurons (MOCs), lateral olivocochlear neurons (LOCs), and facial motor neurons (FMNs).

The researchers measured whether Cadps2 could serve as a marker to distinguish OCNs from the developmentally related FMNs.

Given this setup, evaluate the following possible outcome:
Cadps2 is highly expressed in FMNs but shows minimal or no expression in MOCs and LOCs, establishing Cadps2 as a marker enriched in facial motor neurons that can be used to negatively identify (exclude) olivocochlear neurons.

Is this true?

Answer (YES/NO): NO